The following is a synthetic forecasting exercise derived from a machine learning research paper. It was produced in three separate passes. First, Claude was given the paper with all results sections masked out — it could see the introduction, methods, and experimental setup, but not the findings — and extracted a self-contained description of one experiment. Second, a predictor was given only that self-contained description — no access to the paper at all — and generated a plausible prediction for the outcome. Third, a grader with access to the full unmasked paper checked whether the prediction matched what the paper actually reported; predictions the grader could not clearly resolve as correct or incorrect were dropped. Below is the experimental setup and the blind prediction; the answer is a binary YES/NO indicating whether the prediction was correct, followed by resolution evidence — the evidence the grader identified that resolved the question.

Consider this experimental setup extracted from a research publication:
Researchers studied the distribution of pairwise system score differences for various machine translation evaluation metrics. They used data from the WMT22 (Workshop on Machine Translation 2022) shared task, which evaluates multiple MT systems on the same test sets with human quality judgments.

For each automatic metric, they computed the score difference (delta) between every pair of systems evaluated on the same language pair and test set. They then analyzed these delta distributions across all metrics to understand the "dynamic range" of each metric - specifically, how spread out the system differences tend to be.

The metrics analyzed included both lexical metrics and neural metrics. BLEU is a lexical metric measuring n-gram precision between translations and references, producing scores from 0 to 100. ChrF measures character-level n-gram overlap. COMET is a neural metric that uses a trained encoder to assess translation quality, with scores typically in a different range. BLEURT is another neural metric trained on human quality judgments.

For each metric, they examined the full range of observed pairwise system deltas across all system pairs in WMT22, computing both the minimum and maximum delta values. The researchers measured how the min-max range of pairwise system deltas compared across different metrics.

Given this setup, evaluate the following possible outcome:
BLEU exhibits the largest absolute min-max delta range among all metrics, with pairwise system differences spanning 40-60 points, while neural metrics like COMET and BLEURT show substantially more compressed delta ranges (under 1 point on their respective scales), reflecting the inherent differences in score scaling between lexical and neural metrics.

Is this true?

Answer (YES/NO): NO